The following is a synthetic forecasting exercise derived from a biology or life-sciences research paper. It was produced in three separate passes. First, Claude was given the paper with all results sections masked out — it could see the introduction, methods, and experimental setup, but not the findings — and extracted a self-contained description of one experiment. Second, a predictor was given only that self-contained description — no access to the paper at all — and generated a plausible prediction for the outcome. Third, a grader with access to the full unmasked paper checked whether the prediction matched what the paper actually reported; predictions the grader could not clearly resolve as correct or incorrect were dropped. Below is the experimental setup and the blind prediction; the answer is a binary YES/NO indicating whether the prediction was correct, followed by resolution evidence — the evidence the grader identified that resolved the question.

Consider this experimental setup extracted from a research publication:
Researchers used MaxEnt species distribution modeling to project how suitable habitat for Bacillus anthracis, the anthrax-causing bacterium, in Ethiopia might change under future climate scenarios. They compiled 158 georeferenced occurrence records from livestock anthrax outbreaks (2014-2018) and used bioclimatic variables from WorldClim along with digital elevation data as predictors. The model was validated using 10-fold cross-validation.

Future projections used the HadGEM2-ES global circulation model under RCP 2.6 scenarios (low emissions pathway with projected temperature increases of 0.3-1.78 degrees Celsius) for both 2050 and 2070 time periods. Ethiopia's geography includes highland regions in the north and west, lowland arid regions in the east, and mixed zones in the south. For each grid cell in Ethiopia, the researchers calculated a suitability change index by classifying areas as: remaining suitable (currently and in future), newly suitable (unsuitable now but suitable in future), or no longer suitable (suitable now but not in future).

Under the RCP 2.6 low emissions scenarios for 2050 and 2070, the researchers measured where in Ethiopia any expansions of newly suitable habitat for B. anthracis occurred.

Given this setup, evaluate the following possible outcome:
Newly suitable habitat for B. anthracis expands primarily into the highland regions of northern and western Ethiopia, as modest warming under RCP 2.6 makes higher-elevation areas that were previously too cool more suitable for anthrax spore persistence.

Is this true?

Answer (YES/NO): NO